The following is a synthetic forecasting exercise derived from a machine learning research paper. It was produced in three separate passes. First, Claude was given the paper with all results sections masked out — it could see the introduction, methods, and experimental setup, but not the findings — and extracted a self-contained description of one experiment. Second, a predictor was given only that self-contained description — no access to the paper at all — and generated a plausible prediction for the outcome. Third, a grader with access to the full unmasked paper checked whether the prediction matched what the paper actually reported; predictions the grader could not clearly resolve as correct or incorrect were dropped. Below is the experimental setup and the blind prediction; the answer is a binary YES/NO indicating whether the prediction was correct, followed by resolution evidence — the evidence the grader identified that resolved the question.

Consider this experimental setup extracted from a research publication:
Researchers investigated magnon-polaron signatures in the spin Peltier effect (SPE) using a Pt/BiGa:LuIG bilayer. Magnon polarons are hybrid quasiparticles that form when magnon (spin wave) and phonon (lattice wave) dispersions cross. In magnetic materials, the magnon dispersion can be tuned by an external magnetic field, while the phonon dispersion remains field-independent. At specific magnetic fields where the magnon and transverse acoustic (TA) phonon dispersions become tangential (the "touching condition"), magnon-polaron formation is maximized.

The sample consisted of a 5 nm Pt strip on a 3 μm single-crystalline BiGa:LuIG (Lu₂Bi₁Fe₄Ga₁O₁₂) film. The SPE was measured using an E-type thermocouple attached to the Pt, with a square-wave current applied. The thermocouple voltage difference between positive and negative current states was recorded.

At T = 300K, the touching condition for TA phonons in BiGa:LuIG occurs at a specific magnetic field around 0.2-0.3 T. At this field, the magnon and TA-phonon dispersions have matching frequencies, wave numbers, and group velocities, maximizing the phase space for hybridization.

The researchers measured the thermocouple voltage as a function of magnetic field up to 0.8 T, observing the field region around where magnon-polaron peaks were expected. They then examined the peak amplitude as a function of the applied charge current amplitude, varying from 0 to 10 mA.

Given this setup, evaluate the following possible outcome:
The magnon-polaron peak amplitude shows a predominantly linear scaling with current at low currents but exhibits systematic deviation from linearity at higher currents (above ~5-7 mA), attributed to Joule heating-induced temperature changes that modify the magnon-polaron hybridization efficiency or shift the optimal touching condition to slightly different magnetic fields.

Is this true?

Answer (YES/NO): NO